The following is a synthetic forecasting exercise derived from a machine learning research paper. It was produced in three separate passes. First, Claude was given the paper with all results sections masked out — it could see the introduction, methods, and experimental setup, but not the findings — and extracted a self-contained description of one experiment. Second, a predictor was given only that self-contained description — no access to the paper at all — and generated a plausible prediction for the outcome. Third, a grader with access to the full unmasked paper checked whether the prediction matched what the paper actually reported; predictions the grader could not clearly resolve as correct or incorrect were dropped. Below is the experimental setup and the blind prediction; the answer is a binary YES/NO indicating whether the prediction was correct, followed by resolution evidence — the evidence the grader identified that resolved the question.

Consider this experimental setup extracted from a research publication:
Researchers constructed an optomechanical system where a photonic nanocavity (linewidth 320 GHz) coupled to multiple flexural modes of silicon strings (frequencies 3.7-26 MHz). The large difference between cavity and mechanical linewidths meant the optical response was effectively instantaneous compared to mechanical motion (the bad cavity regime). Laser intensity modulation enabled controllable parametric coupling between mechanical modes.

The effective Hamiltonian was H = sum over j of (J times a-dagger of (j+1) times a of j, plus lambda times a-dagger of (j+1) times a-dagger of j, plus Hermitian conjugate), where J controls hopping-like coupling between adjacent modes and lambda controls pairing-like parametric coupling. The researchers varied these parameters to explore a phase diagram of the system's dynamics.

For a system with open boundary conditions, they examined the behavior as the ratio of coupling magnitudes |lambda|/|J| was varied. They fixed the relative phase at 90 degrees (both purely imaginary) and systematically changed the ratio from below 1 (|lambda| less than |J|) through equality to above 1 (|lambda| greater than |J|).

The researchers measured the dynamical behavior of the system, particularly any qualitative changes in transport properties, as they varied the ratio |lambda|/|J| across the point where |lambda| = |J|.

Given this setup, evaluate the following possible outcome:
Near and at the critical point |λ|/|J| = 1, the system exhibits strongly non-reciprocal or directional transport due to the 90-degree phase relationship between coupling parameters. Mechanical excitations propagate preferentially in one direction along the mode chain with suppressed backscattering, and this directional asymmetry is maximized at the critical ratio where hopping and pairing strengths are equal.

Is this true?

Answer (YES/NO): YES